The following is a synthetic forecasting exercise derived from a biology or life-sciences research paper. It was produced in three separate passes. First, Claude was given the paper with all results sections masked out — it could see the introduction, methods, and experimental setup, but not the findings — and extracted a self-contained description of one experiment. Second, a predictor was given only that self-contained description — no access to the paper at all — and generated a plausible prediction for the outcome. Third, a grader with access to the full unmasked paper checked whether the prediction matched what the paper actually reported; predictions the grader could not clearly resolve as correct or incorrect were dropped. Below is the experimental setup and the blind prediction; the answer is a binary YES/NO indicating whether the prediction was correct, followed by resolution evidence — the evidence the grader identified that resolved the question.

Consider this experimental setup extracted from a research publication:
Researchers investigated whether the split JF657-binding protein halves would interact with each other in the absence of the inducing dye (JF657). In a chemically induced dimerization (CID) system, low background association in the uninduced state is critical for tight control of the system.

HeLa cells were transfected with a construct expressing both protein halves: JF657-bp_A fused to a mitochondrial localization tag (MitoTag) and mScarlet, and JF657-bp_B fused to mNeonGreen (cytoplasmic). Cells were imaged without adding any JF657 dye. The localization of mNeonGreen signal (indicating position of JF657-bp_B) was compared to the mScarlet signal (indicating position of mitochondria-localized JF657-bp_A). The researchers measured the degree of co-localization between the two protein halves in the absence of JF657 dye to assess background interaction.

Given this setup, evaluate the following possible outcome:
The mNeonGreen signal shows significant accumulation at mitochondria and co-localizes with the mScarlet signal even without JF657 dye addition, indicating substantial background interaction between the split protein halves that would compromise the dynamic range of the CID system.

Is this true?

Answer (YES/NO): NO